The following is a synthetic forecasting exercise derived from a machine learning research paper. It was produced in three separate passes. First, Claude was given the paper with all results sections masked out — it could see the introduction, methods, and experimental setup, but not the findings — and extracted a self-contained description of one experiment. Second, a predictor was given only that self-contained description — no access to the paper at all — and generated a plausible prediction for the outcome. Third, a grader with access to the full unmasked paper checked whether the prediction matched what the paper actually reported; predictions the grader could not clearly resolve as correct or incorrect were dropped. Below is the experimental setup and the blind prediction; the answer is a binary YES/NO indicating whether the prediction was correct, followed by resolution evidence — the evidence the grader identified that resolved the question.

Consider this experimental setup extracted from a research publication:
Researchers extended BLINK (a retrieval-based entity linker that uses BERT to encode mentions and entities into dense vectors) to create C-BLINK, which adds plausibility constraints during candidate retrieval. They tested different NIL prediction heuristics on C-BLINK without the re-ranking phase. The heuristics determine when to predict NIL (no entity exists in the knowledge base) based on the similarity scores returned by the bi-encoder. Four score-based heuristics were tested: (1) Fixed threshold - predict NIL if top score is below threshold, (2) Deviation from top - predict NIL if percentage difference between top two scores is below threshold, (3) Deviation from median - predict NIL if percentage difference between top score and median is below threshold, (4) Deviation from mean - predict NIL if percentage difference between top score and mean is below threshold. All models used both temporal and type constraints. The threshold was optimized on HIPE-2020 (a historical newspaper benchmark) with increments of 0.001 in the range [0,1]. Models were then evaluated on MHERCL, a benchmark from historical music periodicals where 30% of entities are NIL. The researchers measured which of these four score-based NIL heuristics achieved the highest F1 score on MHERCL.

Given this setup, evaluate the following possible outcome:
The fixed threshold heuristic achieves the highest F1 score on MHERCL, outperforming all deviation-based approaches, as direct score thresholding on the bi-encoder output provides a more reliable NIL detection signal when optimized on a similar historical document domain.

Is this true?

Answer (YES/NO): NO